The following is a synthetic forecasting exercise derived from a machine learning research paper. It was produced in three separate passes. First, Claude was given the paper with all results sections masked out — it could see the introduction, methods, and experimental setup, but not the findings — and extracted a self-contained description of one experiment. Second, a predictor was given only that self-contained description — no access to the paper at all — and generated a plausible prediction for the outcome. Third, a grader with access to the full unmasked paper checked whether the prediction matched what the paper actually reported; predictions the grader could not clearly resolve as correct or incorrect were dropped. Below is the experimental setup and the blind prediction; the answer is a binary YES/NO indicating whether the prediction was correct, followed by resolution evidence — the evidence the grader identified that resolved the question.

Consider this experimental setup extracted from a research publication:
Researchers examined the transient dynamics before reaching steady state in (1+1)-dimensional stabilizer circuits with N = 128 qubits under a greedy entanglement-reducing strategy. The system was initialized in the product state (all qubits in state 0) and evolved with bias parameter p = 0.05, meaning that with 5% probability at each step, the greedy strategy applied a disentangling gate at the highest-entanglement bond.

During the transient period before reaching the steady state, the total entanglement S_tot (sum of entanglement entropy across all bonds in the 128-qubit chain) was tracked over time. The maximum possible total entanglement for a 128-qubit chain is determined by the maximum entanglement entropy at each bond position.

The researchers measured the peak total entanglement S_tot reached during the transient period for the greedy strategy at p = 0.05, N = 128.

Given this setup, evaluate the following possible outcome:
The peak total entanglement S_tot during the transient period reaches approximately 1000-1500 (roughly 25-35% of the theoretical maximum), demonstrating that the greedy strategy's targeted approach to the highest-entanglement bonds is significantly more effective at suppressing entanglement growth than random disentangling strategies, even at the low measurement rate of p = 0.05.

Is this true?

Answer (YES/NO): NO